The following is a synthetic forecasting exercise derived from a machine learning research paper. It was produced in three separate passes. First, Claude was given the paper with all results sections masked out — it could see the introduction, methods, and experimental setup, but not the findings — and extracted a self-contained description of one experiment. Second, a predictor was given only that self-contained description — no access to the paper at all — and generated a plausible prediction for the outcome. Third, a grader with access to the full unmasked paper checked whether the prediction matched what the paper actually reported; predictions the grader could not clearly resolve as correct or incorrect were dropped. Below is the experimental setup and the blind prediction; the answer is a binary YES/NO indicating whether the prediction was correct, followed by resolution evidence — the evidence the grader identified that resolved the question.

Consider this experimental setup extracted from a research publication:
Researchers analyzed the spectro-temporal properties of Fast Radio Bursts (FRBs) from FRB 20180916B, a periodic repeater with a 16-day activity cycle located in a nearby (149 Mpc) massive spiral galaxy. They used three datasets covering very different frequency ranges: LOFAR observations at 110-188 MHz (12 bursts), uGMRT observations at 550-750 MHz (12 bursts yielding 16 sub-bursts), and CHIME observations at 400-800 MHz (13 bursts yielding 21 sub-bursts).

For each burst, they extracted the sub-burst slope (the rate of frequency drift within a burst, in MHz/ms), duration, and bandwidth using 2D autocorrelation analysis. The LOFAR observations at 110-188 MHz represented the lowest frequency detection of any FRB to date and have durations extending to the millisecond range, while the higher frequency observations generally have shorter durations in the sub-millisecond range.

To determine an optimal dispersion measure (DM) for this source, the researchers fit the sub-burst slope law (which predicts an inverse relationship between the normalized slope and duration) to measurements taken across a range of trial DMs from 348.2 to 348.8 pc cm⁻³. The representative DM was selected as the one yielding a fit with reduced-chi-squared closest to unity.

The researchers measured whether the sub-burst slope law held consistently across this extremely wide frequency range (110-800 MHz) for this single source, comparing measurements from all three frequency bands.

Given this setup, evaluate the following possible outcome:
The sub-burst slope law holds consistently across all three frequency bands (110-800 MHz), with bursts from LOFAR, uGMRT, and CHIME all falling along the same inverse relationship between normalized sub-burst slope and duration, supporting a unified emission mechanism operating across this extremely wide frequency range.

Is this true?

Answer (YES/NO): YES